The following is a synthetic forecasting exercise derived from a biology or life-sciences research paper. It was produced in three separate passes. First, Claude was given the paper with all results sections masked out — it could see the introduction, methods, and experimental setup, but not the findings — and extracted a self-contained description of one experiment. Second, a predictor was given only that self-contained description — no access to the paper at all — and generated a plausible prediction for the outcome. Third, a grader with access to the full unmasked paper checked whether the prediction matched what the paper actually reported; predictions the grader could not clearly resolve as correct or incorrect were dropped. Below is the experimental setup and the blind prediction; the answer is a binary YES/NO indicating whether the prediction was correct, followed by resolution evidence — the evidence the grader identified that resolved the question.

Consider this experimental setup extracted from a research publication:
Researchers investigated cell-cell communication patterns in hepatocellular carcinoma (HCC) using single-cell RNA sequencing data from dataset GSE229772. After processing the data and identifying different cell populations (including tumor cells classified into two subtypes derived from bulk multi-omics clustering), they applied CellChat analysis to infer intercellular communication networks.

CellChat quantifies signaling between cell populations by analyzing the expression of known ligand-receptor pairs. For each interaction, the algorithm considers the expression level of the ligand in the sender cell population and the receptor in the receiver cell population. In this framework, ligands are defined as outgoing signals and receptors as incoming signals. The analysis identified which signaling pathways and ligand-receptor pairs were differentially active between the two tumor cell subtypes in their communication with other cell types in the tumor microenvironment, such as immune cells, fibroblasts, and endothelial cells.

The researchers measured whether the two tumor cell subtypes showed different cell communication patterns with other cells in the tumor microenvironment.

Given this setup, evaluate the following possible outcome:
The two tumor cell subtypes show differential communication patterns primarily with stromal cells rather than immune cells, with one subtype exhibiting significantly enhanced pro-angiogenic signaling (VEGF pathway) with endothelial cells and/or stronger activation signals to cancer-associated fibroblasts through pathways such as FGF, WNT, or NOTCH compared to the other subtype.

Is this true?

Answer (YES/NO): NO